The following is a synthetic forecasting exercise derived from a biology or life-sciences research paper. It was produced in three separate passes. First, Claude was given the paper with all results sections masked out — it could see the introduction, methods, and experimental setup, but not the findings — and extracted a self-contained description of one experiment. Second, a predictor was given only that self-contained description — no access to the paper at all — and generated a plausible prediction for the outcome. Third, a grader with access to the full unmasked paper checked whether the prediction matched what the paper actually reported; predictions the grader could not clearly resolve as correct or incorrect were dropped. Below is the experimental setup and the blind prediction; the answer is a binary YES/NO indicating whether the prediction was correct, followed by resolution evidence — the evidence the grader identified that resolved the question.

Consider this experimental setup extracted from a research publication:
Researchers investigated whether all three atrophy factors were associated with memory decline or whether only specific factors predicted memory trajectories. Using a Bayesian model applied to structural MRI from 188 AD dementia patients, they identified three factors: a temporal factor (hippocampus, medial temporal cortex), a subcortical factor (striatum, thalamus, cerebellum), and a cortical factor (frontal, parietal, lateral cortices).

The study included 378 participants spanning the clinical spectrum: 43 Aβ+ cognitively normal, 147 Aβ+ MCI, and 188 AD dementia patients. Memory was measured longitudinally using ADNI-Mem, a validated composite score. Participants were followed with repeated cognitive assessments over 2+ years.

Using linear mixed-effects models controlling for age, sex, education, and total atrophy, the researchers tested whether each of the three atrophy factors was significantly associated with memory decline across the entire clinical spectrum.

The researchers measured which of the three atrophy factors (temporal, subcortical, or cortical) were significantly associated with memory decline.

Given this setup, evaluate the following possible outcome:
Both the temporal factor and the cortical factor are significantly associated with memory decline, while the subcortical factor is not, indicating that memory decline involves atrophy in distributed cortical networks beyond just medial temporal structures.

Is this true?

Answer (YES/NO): NO